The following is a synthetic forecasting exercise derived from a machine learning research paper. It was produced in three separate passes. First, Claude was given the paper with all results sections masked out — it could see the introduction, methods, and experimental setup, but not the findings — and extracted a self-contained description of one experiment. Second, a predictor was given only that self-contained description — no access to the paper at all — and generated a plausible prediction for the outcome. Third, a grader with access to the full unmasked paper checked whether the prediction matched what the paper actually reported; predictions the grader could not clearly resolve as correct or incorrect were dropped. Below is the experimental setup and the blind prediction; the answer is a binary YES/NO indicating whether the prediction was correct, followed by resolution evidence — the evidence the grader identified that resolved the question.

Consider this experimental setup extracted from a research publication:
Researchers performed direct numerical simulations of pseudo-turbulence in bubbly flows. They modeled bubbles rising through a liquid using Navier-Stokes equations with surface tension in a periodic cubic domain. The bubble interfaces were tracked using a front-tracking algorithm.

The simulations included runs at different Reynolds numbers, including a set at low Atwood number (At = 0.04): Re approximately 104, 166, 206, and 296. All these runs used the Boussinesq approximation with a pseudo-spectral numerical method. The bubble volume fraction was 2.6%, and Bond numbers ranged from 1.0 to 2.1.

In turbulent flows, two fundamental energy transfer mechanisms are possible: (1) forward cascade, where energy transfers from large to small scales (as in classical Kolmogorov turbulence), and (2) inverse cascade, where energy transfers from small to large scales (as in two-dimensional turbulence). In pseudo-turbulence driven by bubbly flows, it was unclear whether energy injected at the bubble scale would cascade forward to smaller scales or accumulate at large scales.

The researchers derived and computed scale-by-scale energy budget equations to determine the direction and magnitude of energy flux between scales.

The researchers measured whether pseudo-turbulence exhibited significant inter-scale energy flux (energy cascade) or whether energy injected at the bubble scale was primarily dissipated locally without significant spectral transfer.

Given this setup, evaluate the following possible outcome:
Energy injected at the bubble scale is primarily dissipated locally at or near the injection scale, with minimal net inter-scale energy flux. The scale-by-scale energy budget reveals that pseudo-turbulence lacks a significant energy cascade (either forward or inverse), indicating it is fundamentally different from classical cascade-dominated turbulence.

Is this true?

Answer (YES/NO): NO